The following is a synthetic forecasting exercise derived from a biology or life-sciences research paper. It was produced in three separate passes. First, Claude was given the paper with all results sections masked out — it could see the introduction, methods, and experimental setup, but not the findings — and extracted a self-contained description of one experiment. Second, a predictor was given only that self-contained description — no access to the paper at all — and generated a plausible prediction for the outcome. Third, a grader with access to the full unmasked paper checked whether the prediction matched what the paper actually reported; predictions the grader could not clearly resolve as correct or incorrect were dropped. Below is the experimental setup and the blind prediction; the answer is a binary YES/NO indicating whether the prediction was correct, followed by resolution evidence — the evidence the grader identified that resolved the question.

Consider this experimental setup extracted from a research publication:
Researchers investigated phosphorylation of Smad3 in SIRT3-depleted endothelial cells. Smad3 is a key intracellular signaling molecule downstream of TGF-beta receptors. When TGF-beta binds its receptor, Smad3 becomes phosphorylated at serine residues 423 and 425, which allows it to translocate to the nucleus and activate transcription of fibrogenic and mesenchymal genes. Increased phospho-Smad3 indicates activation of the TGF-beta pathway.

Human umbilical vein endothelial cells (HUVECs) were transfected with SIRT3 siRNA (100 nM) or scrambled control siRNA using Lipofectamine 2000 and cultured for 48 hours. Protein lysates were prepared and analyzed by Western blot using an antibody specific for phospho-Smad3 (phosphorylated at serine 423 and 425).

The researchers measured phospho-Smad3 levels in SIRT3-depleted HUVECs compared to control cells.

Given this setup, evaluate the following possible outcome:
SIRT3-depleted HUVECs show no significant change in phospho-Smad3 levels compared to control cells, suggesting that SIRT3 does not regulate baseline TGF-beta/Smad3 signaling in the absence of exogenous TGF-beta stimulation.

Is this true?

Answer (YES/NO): NO